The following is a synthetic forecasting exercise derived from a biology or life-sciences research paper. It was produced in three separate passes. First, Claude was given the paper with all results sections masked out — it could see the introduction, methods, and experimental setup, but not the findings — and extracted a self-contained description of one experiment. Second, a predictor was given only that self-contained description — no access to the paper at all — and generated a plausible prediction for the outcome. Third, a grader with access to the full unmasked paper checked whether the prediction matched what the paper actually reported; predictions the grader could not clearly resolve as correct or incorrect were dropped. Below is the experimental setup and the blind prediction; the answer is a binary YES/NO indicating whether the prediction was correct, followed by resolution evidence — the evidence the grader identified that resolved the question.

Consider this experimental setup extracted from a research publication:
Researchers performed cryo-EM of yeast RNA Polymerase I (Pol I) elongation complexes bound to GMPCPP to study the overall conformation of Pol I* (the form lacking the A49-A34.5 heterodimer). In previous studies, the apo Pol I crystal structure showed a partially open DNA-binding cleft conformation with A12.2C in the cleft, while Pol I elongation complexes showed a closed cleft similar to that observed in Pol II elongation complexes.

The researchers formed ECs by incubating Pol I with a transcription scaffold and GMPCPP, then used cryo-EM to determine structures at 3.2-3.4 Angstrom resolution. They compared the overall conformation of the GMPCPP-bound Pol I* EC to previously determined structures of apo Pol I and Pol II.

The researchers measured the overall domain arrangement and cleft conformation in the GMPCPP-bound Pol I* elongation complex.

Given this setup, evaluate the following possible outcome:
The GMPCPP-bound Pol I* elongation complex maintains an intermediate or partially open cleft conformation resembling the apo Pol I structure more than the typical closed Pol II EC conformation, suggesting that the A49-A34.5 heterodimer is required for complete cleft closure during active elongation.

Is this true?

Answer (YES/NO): NO